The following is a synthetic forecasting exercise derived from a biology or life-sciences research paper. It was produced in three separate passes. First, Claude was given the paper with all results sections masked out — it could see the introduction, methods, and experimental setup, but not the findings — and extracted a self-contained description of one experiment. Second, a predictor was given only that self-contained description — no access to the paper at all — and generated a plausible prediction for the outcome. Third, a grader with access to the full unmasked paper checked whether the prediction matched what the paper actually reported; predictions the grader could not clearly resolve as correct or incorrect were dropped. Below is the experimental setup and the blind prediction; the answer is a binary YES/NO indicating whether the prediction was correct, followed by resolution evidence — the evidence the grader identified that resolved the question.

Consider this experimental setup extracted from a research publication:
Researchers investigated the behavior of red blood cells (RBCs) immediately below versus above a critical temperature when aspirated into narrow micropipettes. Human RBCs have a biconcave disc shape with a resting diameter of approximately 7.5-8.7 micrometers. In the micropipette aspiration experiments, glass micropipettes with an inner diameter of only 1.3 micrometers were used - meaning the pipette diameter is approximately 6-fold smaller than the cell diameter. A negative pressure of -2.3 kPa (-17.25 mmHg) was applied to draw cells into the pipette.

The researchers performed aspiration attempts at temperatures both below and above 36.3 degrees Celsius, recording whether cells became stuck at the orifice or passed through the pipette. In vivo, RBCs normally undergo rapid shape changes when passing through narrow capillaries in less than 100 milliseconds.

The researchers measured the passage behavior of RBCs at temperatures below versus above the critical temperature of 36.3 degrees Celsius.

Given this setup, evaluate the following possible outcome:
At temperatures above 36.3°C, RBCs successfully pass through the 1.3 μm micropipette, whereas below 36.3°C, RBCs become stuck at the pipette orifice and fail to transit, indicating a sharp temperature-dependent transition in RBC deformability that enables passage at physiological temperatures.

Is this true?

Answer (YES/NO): YES